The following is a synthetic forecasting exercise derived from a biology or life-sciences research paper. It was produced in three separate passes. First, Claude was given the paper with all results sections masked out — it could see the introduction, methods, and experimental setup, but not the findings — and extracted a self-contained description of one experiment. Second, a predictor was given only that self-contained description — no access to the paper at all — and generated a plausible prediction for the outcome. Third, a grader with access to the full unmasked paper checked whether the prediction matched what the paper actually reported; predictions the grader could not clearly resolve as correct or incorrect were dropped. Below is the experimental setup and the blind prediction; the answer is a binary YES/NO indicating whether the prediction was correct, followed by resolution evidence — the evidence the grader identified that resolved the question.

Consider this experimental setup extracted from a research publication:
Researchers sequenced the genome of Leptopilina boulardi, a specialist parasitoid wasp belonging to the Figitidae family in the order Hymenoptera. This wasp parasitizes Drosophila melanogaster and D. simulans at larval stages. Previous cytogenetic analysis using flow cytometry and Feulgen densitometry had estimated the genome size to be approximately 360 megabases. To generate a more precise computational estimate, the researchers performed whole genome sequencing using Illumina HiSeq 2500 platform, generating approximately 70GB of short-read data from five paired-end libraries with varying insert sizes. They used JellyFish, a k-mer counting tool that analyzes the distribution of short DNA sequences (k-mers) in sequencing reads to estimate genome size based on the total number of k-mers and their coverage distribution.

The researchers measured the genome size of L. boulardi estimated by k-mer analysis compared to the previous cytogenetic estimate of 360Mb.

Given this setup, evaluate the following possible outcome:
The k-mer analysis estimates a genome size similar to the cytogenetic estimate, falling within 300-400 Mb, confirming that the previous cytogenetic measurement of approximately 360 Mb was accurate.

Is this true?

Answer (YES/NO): YES